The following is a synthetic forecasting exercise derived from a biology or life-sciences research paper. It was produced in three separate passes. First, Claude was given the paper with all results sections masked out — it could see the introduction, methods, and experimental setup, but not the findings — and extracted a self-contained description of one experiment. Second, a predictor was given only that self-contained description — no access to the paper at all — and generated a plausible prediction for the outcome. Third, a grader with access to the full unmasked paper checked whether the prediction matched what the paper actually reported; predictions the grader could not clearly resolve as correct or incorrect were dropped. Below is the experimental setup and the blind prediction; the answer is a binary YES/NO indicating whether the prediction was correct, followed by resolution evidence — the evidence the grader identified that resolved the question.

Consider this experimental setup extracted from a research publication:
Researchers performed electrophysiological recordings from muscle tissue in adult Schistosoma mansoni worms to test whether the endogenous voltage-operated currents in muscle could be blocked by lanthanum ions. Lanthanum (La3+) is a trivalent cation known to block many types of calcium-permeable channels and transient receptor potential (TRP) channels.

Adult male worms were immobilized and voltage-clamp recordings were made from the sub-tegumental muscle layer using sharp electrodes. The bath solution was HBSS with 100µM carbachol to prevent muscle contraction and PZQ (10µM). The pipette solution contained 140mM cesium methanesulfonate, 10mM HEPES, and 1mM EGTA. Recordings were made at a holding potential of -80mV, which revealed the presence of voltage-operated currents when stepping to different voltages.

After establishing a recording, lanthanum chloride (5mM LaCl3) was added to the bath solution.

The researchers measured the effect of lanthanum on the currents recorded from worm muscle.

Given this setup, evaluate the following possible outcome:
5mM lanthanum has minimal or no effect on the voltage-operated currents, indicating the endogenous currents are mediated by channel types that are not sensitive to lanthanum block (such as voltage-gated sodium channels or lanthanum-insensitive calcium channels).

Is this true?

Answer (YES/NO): NO